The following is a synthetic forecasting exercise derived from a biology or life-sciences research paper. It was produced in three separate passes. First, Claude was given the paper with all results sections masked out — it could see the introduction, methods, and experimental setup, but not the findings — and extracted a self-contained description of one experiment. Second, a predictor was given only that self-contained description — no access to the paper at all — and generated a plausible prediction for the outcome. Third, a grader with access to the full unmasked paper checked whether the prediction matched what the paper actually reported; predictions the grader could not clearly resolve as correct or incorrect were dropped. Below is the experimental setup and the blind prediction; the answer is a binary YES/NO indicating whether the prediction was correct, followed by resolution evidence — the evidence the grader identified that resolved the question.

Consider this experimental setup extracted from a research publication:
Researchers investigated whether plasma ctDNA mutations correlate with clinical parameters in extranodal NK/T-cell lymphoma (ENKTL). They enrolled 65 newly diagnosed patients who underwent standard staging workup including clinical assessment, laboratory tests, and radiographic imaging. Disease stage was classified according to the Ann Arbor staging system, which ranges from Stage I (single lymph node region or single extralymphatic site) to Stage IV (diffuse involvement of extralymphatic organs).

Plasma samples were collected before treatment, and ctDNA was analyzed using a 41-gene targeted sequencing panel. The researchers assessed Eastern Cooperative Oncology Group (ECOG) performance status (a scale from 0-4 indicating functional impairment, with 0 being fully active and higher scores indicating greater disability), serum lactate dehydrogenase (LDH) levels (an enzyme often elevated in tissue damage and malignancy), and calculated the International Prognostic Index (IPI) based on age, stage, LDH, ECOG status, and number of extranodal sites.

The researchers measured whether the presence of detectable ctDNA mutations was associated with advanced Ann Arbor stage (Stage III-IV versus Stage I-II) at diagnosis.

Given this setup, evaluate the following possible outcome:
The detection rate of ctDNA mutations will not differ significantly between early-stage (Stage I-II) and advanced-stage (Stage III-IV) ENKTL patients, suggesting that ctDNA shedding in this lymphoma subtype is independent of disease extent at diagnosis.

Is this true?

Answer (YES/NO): NO